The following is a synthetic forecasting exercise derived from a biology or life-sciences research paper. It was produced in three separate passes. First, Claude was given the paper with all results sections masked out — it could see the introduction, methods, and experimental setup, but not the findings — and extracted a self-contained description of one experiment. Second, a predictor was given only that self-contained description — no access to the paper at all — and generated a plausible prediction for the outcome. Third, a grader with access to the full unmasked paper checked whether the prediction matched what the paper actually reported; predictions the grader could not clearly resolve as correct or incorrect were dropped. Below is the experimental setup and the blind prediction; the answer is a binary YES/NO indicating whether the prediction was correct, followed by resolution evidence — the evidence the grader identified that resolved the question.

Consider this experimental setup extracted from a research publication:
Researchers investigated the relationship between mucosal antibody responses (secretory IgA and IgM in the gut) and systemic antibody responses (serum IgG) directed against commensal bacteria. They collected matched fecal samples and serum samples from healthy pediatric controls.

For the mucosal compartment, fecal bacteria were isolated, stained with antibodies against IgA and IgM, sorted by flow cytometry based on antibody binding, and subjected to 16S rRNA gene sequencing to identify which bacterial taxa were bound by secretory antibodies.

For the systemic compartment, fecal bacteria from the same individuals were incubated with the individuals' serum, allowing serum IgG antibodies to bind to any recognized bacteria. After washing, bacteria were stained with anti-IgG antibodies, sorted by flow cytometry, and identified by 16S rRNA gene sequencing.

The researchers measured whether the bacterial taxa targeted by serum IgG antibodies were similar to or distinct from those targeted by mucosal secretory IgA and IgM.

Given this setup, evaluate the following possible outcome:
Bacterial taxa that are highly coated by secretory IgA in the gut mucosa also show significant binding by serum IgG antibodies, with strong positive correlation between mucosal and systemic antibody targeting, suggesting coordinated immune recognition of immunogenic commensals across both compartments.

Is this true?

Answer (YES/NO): YES